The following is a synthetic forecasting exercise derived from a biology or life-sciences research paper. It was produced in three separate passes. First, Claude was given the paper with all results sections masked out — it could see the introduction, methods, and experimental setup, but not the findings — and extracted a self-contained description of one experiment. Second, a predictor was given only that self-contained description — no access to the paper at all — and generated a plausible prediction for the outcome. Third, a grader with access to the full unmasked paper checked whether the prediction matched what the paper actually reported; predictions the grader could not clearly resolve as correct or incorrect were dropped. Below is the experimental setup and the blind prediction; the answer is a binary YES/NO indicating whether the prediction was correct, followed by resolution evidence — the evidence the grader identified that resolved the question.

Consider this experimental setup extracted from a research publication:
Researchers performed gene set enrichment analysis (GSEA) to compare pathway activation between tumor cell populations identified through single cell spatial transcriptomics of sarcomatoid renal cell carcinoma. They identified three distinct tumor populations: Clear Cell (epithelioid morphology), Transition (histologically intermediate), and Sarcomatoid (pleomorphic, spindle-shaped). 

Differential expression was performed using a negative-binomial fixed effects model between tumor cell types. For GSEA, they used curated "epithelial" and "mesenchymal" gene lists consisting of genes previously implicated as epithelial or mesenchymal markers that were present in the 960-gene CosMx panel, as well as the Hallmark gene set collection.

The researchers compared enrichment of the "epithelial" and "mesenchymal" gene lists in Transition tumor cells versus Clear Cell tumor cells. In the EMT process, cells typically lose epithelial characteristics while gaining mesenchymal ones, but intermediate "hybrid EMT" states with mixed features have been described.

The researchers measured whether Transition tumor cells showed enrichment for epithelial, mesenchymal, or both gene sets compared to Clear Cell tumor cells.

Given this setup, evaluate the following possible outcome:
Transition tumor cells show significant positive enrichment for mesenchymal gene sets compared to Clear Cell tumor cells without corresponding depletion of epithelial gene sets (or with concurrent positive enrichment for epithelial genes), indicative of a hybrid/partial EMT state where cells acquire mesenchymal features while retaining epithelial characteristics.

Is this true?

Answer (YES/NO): NO